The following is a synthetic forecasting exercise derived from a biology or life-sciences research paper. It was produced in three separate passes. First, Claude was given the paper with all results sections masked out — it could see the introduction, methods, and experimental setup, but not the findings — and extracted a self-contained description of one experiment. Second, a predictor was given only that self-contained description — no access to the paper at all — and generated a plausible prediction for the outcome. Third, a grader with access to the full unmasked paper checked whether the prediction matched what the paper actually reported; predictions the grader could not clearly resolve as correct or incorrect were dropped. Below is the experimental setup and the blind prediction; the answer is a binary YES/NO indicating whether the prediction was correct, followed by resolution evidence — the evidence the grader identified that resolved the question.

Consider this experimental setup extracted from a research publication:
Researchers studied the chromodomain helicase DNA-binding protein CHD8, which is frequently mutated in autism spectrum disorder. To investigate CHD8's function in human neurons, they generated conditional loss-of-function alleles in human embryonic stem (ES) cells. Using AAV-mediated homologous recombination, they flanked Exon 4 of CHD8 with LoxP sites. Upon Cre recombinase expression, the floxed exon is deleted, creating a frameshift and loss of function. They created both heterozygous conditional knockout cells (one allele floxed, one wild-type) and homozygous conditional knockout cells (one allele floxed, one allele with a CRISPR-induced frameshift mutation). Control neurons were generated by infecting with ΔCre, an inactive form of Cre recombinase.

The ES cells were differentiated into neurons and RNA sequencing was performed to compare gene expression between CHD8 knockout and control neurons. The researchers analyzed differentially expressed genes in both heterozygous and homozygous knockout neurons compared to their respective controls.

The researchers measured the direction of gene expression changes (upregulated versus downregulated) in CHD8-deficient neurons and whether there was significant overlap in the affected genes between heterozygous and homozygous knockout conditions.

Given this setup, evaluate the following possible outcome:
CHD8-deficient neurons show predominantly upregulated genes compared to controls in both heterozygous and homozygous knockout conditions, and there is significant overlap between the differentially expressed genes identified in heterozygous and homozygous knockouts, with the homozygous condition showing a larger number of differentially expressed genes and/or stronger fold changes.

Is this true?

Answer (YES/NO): NO